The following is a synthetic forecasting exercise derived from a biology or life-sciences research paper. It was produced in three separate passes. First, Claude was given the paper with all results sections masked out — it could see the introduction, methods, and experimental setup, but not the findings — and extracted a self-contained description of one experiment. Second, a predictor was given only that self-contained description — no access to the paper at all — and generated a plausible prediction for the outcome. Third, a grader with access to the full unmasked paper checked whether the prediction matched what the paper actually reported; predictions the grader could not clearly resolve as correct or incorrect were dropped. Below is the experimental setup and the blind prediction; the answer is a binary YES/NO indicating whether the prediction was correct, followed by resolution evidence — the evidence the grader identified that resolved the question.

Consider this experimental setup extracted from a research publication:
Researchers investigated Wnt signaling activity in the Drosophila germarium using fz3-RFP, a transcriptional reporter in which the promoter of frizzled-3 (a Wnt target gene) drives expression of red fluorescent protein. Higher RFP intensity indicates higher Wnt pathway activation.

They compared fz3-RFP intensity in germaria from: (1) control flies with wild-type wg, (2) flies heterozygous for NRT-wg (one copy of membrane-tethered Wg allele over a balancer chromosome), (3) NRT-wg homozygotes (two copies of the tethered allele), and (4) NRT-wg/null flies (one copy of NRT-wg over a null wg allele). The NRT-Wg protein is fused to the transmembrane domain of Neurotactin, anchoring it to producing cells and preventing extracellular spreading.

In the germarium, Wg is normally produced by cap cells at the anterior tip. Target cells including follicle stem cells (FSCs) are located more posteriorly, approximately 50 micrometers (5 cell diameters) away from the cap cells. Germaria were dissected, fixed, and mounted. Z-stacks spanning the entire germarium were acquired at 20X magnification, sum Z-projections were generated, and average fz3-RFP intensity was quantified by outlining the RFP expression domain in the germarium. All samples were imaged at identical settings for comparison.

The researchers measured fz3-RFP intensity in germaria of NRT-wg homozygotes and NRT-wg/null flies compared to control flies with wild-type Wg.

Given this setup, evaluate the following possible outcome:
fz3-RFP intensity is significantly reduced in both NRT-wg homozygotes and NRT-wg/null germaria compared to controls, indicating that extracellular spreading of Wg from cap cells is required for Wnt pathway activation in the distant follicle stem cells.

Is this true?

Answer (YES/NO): NO